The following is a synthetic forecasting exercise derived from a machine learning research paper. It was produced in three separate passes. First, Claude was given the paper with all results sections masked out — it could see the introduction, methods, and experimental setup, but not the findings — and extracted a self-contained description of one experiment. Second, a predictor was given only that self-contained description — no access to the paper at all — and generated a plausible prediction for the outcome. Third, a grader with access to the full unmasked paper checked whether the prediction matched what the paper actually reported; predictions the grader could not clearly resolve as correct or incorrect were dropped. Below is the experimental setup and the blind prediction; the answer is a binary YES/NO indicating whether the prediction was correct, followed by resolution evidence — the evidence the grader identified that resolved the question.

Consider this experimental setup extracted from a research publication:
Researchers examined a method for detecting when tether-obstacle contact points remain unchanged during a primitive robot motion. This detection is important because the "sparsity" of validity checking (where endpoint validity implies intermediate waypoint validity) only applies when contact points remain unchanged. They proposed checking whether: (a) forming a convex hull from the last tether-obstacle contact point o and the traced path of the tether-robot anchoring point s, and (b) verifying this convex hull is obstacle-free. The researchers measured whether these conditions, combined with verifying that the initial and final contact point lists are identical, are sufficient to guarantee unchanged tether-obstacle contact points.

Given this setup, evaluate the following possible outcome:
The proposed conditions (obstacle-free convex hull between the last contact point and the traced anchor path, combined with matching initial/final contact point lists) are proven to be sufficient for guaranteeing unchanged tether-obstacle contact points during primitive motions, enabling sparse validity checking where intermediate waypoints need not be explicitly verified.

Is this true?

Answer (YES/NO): YES